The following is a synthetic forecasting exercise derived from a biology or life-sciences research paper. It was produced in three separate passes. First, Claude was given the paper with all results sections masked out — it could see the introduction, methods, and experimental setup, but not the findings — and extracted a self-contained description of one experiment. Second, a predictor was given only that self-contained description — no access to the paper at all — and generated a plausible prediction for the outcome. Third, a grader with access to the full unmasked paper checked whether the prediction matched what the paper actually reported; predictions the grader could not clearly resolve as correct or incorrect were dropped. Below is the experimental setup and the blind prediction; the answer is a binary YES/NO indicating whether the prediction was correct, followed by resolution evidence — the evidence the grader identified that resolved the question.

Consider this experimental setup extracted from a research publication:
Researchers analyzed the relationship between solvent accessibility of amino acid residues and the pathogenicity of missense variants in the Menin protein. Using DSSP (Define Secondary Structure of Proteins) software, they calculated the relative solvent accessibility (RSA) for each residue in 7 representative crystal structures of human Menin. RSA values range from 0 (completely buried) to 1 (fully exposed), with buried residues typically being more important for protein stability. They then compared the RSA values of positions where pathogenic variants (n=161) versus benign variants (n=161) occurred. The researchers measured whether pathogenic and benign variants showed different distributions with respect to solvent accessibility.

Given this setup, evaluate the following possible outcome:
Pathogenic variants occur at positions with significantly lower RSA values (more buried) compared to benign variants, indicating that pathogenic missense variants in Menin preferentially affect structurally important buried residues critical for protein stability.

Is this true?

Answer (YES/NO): YES